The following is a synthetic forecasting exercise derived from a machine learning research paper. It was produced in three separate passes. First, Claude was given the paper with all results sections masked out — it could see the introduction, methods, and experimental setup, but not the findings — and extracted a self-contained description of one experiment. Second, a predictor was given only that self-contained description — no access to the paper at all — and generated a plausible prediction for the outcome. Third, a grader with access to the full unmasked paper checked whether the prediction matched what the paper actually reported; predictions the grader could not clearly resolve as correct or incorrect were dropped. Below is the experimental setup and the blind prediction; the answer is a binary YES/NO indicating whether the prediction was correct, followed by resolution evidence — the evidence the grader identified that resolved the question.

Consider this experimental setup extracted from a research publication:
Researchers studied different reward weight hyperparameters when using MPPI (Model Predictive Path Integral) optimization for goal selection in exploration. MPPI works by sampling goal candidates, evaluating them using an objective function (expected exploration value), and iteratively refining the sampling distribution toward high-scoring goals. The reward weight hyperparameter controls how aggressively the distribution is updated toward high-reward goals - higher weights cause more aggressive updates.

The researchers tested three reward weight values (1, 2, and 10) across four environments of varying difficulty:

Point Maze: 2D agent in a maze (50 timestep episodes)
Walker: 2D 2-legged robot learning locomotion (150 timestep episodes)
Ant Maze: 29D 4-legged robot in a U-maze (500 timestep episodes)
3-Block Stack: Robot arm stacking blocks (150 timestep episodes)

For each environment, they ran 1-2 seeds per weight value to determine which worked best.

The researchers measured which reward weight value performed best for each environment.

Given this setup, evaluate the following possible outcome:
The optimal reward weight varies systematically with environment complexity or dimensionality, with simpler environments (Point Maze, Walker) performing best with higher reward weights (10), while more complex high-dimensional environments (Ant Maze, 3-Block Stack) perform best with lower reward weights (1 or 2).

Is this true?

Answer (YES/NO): NO